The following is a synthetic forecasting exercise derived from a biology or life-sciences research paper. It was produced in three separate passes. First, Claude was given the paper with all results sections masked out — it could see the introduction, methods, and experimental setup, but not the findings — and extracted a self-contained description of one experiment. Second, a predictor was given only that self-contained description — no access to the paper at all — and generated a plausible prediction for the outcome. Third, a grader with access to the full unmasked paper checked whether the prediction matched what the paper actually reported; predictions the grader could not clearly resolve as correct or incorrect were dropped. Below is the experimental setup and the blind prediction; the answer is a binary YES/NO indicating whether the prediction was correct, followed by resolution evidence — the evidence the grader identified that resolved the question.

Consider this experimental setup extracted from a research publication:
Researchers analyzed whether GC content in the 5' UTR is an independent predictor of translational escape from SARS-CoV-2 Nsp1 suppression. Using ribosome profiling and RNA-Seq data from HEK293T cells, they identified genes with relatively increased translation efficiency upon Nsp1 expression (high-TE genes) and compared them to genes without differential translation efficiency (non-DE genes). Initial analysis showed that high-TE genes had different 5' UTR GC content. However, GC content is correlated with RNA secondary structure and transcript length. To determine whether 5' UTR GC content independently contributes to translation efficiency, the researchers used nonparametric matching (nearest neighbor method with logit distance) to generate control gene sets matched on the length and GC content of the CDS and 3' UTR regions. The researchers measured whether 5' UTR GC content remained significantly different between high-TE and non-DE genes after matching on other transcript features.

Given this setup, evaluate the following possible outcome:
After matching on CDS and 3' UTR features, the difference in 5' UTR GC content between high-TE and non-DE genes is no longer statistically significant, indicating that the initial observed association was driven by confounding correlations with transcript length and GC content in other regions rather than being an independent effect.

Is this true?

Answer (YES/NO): YES